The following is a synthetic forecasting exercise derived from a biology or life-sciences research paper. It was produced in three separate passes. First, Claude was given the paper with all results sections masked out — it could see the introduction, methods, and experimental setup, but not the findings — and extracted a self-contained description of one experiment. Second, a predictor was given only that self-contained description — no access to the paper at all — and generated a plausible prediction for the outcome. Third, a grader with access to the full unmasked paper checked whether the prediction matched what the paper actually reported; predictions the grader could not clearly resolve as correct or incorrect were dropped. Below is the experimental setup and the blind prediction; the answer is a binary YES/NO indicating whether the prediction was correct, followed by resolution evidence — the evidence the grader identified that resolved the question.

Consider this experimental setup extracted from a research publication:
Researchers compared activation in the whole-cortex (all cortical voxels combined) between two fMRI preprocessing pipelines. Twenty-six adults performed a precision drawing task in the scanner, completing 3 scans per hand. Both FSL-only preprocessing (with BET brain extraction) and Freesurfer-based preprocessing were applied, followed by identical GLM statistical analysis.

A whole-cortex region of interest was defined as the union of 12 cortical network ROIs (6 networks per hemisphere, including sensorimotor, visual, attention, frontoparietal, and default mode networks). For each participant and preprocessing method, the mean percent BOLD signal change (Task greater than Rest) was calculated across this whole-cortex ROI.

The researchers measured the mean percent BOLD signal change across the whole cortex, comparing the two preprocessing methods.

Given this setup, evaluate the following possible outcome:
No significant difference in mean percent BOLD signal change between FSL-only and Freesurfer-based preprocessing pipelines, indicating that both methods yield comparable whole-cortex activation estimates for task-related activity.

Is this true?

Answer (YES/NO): YES